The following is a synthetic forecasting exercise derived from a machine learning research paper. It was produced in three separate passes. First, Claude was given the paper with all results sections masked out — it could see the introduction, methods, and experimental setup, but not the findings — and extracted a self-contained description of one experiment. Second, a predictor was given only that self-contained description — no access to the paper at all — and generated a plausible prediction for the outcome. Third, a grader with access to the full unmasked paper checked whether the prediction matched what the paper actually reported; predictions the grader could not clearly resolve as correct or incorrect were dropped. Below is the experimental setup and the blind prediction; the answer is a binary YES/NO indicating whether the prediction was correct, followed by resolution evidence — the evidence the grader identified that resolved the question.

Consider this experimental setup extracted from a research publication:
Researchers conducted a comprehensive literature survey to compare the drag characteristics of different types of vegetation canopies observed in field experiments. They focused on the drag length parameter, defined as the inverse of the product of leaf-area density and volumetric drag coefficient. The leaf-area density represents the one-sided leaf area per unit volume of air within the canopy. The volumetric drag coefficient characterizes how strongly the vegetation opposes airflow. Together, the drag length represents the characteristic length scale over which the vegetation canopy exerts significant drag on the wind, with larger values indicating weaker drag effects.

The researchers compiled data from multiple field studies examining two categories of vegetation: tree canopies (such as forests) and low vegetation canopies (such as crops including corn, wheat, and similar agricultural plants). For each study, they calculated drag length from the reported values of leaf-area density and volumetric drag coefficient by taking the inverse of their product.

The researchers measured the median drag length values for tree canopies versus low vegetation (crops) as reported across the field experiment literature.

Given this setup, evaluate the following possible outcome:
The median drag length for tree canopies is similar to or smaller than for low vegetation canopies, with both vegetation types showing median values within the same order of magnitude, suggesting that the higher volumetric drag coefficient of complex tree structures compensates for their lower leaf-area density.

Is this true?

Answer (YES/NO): NO